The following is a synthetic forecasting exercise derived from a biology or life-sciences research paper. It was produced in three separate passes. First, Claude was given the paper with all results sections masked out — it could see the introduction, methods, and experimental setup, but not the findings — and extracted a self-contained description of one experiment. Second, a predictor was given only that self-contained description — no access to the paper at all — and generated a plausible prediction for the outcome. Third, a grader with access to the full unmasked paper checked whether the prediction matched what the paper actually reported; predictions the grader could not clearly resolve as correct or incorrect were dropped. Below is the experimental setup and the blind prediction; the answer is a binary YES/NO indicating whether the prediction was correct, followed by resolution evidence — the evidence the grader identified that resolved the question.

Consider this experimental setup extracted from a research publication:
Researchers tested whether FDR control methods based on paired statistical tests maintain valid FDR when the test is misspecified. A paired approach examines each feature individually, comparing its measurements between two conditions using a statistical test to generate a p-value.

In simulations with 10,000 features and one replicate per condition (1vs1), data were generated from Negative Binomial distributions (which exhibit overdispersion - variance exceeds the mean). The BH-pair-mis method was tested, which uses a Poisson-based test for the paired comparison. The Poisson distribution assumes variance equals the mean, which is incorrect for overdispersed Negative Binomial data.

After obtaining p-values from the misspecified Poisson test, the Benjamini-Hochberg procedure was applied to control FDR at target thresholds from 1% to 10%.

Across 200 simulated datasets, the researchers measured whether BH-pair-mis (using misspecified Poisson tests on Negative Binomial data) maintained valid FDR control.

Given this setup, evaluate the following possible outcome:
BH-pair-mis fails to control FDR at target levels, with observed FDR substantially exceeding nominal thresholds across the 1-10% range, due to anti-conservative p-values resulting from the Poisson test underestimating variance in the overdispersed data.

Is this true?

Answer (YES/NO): YES